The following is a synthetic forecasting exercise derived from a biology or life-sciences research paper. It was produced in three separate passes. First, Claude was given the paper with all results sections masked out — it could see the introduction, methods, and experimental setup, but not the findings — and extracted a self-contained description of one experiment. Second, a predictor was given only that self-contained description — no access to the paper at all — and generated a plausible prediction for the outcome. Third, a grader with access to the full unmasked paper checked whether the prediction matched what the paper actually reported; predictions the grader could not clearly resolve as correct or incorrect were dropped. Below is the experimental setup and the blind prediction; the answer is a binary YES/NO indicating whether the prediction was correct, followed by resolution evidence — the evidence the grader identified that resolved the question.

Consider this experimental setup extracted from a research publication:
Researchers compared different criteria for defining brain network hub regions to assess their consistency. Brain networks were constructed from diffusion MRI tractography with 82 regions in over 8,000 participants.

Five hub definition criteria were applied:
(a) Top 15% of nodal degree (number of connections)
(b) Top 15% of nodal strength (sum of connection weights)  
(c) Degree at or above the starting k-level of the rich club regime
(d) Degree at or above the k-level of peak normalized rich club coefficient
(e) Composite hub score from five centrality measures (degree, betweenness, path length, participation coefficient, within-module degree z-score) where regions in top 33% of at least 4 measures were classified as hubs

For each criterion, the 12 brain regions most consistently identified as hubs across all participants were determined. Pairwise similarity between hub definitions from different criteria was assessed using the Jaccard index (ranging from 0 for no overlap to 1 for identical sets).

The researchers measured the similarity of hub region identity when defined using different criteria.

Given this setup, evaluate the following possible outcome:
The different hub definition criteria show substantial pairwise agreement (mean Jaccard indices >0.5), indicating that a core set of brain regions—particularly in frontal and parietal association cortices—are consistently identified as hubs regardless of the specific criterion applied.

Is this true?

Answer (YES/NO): YES